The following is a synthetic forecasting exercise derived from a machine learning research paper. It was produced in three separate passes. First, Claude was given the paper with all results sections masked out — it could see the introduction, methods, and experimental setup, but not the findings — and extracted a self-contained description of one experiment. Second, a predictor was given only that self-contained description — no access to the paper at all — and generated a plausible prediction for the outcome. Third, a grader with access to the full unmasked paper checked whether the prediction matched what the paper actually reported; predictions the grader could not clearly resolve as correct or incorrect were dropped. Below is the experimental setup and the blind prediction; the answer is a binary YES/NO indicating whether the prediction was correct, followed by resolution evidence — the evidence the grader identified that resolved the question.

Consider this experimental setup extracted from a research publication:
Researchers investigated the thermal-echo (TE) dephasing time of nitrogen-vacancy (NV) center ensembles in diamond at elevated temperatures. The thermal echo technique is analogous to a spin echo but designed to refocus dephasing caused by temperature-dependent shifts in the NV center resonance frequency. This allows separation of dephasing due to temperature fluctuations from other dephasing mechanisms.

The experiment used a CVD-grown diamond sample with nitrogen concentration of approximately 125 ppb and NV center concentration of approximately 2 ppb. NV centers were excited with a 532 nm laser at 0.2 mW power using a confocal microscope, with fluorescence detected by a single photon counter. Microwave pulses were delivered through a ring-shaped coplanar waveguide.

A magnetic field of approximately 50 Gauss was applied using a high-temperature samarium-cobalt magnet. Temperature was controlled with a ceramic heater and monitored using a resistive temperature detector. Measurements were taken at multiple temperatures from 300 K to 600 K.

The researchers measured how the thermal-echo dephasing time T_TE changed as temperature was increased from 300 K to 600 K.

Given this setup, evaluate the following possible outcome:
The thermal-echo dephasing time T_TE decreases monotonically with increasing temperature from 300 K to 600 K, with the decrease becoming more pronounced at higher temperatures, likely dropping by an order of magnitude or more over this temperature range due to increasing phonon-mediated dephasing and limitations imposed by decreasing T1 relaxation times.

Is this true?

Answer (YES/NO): NO